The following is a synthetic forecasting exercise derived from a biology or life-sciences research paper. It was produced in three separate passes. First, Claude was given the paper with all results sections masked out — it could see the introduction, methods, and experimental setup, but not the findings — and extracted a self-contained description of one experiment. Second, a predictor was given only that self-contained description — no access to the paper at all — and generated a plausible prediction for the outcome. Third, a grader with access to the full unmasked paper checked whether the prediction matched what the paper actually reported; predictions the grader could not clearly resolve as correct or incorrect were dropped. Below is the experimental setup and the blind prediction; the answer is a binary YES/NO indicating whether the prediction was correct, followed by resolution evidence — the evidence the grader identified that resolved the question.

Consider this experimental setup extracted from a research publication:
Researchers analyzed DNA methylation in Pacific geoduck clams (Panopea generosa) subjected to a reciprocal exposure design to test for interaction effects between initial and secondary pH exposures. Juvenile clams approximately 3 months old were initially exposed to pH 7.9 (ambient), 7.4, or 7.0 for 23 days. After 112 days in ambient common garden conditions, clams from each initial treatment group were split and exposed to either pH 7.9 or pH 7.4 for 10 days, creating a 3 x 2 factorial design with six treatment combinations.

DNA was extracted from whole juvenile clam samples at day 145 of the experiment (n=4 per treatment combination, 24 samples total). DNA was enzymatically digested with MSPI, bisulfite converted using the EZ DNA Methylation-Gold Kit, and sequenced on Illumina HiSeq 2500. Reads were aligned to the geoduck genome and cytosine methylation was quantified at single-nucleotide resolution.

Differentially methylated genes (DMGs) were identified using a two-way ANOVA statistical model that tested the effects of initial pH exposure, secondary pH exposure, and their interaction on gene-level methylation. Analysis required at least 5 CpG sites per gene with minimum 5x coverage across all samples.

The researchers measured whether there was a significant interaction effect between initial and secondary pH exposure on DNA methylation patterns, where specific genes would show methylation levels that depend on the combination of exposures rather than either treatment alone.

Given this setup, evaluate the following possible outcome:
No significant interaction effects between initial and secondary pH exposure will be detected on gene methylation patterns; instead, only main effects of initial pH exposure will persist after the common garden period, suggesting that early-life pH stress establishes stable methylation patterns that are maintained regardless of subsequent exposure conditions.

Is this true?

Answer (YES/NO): NO